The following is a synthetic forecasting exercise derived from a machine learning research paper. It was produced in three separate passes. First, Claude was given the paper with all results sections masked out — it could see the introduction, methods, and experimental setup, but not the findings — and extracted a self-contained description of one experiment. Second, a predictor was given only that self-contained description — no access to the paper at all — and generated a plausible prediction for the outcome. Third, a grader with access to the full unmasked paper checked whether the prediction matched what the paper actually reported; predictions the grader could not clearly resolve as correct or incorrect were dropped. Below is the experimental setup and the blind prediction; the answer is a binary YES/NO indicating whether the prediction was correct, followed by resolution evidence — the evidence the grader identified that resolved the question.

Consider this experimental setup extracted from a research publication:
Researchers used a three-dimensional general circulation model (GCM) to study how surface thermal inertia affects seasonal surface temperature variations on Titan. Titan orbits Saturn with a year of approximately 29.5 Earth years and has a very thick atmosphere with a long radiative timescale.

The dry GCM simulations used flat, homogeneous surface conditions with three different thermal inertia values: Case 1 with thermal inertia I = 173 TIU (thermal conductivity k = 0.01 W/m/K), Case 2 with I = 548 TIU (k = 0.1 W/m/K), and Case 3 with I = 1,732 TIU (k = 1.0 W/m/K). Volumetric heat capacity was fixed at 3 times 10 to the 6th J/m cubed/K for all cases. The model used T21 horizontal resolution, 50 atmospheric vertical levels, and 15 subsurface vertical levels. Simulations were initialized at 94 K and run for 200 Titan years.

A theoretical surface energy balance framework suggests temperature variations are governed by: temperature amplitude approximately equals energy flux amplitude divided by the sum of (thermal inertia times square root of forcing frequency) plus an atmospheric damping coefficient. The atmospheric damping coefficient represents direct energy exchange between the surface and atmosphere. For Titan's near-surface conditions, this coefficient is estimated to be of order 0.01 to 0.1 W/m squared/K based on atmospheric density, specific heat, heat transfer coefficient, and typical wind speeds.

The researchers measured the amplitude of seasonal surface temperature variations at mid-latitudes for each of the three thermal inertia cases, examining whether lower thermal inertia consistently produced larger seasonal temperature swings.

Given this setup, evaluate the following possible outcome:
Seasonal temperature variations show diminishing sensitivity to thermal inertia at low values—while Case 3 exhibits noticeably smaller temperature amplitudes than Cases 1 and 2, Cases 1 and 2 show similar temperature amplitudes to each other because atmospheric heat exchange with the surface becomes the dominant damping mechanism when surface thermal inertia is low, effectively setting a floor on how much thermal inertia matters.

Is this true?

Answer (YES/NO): NO